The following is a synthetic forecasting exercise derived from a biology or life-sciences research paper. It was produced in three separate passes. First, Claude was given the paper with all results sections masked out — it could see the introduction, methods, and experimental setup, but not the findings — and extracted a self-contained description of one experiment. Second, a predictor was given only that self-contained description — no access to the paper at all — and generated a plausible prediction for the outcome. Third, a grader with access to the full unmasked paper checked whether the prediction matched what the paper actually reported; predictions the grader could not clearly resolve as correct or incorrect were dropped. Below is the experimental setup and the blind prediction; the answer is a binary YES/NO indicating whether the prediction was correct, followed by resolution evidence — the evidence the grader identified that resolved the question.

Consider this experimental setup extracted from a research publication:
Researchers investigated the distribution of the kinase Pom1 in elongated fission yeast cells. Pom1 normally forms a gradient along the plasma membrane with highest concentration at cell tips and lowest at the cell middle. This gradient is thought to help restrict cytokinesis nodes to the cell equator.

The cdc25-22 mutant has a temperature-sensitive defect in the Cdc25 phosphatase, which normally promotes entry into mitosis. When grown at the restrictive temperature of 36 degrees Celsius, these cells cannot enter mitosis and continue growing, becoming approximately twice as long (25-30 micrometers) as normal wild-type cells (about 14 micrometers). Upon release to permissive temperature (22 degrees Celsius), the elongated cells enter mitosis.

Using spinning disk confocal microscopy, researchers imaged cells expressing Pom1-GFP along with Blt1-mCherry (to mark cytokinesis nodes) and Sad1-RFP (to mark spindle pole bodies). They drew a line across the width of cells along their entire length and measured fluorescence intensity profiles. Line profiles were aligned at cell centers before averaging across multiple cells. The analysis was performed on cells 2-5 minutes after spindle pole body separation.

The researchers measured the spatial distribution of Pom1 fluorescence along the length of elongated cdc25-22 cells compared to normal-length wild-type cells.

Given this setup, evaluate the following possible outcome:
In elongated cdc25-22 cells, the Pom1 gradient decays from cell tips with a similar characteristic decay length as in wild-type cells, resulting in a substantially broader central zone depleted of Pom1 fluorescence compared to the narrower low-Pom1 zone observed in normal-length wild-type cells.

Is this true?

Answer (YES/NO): NO